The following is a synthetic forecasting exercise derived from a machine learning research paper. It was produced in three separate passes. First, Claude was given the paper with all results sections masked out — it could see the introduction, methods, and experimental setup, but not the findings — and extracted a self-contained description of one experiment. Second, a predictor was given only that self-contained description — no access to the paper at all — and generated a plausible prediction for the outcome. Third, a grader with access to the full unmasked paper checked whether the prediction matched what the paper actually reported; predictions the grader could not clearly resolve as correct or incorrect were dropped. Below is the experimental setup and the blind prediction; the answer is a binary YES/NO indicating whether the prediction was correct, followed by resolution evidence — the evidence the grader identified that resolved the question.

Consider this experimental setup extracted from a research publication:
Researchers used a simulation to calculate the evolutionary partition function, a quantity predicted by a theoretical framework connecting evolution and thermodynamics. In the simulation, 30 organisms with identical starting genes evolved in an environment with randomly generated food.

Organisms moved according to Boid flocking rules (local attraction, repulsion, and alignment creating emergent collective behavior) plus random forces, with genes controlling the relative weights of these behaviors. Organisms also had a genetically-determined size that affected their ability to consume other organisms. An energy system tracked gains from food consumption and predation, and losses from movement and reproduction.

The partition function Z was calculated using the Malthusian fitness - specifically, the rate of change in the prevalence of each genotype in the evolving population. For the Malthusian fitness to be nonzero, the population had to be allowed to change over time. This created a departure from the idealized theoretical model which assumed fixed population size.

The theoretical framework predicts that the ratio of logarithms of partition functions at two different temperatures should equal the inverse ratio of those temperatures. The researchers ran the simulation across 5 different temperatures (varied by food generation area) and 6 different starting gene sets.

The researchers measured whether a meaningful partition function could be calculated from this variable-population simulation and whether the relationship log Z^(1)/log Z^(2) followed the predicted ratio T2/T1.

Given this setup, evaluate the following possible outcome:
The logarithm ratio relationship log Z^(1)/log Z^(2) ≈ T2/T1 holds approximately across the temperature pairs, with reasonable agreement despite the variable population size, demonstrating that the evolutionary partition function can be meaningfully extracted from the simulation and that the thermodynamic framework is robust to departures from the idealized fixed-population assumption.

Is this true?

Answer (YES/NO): YES